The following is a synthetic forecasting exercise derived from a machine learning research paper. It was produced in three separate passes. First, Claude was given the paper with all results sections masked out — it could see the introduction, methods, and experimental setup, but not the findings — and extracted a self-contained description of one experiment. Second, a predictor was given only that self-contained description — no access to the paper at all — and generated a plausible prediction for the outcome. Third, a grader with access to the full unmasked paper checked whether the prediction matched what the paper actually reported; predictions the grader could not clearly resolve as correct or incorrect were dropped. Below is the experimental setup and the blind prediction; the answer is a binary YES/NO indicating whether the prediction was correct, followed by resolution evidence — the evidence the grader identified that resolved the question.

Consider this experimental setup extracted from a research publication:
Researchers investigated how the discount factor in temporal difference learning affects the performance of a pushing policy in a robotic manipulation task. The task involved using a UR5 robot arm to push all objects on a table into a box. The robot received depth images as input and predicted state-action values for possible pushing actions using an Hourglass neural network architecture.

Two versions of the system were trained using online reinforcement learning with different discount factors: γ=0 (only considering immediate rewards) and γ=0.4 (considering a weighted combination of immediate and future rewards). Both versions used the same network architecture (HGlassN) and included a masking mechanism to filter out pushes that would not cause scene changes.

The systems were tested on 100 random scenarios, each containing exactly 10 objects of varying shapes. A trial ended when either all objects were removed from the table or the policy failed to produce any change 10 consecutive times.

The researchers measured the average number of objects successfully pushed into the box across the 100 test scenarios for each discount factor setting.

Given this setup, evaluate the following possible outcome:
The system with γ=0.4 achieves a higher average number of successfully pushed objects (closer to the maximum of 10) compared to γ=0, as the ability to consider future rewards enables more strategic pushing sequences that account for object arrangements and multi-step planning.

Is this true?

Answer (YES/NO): NO